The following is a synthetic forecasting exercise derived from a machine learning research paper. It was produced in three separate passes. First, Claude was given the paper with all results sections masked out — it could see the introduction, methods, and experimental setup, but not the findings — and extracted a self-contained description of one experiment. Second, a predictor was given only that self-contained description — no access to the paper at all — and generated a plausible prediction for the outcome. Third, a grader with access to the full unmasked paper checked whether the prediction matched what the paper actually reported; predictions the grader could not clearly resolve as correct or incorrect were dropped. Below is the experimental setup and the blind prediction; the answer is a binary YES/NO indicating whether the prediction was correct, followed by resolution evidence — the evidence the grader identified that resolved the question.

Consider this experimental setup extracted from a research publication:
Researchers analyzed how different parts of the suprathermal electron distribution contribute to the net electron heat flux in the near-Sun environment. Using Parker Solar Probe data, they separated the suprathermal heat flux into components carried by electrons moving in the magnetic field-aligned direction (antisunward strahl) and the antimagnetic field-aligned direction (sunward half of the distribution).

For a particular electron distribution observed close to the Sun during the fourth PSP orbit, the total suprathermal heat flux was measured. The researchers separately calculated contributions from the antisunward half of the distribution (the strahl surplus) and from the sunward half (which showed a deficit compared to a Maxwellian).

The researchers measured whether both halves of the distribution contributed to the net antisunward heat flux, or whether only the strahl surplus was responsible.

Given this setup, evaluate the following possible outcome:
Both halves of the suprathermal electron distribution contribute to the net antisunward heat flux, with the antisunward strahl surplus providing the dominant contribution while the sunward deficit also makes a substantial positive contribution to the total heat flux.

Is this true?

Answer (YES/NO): YES